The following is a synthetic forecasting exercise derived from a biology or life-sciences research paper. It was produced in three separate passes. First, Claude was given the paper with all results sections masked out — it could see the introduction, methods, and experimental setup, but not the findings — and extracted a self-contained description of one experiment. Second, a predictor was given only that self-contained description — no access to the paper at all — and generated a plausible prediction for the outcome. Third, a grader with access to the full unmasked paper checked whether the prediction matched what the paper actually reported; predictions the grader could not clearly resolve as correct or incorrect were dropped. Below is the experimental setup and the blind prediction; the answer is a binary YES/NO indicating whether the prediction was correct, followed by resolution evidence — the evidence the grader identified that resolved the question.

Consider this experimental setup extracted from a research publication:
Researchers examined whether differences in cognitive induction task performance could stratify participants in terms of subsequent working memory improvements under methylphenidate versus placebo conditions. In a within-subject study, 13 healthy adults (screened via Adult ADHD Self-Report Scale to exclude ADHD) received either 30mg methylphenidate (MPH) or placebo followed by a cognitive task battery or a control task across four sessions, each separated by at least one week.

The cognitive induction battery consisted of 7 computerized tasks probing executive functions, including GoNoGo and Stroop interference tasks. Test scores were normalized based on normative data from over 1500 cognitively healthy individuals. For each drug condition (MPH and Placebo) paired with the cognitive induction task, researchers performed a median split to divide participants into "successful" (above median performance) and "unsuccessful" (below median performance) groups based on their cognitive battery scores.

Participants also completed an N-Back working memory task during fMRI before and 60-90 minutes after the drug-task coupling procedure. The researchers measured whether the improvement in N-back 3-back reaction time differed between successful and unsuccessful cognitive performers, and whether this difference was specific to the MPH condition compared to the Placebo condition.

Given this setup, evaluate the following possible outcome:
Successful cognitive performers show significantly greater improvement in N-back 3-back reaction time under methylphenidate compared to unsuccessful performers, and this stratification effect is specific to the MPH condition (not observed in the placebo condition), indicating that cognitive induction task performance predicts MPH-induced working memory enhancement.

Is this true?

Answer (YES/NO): YES